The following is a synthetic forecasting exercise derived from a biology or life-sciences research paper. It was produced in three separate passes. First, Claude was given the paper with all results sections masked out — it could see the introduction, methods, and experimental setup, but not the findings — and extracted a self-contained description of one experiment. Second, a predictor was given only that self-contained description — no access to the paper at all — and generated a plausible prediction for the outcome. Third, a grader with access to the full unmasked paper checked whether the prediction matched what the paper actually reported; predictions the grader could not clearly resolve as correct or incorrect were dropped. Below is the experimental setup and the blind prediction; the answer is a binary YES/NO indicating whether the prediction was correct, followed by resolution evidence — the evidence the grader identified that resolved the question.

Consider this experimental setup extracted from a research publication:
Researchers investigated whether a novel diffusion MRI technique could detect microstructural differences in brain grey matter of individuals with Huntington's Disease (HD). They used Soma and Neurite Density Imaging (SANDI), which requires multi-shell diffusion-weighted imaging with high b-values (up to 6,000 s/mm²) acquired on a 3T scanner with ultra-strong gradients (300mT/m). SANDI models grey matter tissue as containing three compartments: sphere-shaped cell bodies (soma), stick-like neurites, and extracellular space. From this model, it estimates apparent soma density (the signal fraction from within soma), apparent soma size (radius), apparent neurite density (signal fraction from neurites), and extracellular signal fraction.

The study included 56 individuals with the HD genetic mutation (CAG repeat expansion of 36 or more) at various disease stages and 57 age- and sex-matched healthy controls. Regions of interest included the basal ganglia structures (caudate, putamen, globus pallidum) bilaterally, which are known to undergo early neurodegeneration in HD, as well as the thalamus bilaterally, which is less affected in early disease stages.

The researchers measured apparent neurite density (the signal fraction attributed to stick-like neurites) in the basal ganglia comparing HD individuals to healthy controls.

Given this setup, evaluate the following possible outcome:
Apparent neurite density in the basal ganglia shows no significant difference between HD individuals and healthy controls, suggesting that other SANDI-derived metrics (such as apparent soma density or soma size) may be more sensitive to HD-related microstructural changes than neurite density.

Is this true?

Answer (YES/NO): YES